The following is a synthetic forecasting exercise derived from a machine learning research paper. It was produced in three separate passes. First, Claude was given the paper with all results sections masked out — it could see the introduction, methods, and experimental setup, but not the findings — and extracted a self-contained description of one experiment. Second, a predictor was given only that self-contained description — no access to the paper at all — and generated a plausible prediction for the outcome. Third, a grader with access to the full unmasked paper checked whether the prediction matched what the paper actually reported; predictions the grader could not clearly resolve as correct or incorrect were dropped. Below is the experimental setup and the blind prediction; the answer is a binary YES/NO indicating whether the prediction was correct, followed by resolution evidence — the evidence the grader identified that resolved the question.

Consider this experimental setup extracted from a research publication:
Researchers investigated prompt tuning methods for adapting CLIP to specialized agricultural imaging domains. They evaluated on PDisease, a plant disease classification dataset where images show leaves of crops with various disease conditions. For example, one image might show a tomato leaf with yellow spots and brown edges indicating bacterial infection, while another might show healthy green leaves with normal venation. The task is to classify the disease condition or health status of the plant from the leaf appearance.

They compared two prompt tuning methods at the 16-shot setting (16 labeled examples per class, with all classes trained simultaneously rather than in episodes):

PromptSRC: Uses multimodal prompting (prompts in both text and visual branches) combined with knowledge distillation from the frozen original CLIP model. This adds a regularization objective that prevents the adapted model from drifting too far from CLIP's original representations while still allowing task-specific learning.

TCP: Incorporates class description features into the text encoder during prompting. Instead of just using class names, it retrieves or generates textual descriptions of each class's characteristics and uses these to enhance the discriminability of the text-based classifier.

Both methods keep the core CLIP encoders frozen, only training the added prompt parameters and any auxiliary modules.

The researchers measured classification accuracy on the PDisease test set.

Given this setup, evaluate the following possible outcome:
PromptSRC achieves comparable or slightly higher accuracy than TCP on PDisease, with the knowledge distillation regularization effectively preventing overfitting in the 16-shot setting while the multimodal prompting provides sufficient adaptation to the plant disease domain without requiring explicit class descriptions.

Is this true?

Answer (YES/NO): NO